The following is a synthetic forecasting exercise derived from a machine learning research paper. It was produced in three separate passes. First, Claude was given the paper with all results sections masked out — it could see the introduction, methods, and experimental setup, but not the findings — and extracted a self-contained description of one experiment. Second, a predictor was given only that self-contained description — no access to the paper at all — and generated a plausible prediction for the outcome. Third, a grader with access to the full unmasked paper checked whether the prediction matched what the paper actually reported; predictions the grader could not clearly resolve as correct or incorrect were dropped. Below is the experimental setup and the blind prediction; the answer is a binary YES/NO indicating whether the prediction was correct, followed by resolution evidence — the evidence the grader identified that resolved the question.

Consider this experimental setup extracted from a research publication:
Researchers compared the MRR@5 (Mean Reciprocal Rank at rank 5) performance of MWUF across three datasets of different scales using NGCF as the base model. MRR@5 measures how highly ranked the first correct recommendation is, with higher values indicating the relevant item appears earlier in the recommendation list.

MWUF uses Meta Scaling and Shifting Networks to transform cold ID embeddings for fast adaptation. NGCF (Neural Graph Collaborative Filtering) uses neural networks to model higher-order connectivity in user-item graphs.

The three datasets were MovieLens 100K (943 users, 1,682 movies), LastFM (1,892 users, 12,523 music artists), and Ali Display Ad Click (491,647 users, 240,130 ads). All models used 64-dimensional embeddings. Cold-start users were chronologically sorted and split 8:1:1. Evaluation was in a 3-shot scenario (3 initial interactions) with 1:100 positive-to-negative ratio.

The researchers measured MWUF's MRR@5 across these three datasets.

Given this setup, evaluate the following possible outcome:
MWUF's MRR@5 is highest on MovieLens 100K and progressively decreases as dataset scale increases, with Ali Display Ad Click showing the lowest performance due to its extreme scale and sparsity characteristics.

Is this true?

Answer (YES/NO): NO